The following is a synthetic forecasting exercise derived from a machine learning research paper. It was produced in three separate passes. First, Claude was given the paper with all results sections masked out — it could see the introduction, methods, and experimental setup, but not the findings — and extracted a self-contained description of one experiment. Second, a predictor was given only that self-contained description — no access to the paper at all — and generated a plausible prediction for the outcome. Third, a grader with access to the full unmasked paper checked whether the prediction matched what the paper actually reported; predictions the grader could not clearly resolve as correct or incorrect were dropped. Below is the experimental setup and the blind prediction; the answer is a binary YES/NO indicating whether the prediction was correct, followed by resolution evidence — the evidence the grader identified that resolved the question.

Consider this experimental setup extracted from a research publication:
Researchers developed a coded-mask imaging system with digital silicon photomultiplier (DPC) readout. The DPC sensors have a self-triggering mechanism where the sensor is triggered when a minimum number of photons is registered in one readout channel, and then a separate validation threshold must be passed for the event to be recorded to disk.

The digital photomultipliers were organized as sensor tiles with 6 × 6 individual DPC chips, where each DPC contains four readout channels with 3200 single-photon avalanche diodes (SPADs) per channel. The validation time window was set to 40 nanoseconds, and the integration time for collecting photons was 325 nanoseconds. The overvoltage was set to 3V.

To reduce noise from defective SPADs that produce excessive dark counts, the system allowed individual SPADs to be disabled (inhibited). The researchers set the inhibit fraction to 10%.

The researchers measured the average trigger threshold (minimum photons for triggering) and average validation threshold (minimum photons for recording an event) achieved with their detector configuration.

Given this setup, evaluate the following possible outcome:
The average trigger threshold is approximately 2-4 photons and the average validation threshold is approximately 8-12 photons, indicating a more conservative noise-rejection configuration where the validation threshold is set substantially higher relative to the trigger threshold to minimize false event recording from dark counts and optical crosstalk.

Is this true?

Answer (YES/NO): NO